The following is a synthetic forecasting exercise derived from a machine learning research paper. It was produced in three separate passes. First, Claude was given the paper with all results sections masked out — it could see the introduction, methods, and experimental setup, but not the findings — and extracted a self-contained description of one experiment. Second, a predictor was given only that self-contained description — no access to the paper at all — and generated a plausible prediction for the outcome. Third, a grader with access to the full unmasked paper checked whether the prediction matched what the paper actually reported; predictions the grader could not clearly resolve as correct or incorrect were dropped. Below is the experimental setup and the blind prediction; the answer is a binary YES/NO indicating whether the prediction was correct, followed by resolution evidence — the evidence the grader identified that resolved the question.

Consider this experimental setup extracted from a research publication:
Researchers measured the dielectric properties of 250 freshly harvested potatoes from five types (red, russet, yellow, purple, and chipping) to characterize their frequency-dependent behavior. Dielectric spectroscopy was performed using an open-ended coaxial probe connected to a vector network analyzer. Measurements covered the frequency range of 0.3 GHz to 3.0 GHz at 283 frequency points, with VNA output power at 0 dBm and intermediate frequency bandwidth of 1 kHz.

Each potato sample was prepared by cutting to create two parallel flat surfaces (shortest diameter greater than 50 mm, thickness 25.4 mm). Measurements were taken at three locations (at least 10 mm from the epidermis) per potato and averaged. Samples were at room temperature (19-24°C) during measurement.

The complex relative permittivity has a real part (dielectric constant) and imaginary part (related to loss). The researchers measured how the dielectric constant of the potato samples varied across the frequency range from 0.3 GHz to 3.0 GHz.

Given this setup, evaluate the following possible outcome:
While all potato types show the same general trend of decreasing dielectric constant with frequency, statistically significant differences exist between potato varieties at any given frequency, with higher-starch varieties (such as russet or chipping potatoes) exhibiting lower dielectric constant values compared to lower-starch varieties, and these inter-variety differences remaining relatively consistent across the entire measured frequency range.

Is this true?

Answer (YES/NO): NO